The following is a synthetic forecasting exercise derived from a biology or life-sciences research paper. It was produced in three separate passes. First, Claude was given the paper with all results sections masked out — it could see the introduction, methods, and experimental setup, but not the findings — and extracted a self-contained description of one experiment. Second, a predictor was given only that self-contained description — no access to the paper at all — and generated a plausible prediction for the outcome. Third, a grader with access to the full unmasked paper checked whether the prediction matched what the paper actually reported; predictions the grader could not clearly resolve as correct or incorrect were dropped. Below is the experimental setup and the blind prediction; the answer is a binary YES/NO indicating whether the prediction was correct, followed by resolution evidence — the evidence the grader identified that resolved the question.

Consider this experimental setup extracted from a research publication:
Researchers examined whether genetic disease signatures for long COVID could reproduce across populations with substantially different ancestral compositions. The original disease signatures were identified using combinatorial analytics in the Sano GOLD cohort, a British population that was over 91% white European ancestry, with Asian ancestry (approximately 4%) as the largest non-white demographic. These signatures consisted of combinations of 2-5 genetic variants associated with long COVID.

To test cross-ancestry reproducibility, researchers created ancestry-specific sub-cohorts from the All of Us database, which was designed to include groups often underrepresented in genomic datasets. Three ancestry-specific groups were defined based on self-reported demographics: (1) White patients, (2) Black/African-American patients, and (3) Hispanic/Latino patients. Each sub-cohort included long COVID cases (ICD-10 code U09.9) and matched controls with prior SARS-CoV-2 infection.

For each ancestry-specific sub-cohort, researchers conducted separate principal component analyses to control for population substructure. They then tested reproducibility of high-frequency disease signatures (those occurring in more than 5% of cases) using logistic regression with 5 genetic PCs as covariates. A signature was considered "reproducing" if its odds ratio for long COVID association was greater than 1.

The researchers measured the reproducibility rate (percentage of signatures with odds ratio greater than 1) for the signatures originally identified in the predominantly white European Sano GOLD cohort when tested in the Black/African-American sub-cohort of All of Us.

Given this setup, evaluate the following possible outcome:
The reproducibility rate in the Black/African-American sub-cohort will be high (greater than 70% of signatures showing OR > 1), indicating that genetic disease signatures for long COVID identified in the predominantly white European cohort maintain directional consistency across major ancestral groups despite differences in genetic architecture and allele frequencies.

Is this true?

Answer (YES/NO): NO